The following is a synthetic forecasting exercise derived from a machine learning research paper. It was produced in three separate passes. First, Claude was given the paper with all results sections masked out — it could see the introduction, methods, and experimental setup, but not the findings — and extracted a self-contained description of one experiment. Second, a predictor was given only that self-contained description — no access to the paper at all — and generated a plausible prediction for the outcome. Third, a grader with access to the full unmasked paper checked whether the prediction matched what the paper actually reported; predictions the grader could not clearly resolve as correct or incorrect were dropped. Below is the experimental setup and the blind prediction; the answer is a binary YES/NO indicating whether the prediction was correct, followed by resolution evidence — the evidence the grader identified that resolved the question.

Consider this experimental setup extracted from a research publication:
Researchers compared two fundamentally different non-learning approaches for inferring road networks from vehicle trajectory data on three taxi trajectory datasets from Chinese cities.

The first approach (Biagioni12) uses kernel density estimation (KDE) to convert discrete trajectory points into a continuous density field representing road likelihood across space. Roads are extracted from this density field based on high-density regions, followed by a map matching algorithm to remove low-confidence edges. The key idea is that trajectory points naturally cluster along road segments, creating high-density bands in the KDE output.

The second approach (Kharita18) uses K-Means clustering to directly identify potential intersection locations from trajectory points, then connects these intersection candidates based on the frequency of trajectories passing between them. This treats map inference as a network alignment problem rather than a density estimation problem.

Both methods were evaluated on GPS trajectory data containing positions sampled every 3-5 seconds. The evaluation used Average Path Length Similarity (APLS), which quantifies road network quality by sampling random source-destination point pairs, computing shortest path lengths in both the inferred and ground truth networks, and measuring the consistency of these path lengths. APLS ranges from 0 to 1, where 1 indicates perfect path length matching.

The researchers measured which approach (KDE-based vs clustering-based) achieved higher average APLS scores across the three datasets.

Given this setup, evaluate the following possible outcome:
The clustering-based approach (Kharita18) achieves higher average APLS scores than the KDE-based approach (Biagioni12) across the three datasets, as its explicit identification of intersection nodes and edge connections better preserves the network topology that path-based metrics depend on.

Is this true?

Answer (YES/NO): YES